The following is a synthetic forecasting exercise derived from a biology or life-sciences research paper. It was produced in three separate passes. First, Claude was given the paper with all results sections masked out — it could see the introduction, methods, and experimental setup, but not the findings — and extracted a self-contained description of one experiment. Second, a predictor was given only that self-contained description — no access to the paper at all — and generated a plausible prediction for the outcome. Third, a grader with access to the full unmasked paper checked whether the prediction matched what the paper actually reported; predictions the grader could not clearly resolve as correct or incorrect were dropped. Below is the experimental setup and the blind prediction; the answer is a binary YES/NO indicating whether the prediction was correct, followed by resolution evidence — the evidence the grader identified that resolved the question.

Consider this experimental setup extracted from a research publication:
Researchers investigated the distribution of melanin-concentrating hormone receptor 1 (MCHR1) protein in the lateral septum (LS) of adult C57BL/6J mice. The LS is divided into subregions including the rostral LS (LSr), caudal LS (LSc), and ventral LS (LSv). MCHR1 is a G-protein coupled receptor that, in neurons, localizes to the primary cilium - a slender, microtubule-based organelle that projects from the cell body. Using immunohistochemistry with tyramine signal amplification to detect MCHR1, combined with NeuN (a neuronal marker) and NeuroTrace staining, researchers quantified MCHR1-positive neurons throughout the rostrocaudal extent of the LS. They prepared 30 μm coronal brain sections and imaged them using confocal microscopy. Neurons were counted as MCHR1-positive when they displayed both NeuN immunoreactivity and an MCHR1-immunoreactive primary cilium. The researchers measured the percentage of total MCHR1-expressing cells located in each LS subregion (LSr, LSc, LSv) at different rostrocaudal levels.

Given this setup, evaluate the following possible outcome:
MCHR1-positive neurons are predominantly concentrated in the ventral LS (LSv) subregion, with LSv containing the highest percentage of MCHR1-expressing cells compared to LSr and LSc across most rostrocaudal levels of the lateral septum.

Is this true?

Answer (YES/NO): NO